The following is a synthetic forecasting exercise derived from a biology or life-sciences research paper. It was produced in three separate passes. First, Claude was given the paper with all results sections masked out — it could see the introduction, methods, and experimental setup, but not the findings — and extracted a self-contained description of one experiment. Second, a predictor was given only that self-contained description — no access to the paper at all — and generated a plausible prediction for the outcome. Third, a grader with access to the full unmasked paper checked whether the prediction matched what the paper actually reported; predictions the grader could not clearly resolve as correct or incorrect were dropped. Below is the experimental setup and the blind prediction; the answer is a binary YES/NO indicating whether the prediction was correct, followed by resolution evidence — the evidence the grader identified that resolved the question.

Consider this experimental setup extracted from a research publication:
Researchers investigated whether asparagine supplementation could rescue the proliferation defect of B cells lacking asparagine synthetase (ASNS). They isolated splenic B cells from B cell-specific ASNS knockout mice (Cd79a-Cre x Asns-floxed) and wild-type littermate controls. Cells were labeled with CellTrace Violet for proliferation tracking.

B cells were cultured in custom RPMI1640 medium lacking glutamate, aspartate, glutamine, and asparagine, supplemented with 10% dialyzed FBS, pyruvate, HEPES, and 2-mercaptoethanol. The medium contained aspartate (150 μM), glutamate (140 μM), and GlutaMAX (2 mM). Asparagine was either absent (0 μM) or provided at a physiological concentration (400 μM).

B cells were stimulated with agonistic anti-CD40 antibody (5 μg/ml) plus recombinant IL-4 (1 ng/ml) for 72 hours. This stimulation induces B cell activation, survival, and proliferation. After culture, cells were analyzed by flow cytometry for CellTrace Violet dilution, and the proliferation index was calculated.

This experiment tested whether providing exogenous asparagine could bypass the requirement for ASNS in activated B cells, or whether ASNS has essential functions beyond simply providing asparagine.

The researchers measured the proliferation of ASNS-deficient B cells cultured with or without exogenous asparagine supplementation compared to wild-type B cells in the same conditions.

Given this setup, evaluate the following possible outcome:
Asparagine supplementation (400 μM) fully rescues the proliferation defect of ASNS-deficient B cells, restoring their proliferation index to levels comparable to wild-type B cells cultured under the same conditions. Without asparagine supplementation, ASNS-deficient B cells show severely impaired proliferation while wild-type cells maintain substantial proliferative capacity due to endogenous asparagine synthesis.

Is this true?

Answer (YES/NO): YES